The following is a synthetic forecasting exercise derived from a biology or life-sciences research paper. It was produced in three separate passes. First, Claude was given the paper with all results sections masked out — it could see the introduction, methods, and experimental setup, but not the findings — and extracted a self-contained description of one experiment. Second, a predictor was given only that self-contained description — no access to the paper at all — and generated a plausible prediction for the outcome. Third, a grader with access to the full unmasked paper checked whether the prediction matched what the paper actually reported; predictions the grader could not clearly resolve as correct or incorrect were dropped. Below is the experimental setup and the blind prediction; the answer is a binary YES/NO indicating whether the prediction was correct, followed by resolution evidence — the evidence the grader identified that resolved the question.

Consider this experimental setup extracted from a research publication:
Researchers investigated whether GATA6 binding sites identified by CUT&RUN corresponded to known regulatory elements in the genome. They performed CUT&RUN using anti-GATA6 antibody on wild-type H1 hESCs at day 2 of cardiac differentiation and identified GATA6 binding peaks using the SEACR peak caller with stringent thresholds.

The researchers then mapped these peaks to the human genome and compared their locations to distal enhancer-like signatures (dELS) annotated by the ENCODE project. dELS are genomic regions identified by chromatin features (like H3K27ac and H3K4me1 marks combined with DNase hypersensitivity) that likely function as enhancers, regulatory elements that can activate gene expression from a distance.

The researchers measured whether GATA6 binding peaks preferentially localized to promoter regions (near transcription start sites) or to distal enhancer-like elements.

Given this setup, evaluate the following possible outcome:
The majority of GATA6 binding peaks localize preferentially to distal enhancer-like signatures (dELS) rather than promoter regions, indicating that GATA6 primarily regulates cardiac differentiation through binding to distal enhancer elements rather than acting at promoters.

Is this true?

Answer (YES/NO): NO